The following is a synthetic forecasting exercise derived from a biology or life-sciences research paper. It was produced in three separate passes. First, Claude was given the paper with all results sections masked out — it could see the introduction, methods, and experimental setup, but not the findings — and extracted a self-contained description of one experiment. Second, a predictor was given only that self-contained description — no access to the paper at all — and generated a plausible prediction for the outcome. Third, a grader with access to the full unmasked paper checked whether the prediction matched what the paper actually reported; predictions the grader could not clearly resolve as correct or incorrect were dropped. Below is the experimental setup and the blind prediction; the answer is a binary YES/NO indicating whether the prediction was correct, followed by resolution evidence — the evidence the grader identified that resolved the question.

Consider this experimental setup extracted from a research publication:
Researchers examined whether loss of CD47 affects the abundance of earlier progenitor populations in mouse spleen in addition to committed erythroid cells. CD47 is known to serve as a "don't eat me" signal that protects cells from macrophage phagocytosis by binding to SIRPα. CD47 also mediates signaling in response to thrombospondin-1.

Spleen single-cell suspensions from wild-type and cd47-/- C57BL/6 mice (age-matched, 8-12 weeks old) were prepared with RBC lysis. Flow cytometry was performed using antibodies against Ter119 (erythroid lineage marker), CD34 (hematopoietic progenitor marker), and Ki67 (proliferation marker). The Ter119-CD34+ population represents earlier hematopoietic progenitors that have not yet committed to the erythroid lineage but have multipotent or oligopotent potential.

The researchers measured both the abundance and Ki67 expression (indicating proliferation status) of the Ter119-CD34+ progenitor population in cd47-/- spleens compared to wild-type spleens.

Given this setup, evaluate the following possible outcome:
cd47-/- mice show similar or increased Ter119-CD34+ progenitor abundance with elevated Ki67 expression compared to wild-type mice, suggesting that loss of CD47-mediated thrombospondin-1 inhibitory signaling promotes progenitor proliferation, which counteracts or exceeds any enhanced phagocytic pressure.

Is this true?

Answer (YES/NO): YES